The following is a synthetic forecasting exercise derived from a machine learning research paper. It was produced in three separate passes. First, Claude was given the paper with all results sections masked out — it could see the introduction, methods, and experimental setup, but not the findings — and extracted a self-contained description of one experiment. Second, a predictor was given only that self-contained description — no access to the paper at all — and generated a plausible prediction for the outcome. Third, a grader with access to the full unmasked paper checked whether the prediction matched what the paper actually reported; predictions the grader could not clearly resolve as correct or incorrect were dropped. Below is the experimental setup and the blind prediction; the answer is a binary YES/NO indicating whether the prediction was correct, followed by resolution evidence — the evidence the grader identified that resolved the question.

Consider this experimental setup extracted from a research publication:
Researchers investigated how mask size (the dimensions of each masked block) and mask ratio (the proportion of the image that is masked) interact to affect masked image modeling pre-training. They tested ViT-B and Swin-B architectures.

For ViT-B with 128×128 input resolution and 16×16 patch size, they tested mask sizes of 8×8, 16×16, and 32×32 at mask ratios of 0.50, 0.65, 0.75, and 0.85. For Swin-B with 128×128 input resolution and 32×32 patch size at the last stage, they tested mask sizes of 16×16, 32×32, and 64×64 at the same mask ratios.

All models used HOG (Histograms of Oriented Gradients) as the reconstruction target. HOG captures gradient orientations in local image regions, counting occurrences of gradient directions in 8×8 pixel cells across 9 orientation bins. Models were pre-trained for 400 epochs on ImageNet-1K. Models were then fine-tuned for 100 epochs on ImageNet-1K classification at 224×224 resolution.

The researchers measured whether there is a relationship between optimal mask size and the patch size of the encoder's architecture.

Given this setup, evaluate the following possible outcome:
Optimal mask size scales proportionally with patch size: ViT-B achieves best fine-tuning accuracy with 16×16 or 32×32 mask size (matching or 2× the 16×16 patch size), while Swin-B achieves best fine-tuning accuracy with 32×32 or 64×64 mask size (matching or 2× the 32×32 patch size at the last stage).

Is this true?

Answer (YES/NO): NO